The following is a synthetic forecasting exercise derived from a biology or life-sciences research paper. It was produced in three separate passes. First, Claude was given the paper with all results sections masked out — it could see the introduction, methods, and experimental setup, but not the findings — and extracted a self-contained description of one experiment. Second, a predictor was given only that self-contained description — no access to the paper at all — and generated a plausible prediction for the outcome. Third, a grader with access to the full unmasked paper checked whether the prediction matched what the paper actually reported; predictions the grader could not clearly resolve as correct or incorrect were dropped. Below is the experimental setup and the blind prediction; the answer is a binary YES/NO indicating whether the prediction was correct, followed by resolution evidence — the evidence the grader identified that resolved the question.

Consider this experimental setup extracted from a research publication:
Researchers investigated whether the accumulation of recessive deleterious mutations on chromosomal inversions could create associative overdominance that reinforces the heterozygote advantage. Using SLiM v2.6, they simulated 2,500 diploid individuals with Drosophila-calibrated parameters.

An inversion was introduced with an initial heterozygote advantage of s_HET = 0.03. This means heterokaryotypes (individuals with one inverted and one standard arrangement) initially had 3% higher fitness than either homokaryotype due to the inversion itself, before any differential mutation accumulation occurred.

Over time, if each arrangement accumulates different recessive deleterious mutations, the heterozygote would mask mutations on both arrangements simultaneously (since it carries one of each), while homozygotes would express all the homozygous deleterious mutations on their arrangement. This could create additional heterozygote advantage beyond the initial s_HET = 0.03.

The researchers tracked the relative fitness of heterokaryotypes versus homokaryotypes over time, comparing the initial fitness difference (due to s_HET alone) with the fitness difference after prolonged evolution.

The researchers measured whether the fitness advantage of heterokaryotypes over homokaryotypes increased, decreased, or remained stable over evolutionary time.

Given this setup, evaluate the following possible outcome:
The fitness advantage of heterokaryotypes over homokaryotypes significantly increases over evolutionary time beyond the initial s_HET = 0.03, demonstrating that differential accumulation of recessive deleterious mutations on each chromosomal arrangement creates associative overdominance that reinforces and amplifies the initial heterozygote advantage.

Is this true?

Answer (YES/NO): YES